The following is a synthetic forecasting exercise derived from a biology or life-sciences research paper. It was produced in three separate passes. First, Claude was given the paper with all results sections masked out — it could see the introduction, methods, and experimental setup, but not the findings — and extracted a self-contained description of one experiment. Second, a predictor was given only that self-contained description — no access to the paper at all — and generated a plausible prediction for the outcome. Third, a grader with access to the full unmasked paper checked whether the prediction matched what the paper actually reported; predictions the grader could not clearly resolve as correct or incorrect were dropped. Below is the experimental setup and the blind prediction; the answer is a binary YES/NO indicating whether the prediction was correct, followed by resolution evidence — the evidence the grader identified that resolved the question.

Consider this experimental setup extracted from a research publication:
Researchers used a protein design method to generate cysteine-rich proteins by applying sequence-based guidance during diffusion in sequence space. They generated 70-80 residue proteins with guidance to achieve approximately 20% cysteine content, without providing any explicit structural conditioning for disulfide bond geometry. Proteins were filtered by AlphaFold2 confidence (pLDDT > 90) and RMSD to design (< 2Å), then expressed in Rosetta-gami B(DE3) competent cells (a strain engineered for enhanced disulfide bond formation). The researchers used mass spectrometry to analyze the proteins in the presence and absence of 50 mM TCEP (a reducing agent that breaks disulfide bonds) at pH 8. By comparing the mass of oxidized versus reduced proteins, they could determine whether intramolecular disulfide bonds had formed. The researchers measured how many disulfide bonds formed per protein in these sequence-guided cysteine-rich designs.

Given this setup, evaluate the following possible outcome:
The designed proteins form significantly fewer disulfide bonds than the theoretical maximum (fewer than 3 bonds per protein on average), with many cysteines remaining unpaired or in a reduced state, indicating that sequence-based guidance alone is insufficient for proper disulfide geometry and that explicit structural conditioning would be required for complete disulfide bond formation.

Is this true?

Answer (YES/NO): NO